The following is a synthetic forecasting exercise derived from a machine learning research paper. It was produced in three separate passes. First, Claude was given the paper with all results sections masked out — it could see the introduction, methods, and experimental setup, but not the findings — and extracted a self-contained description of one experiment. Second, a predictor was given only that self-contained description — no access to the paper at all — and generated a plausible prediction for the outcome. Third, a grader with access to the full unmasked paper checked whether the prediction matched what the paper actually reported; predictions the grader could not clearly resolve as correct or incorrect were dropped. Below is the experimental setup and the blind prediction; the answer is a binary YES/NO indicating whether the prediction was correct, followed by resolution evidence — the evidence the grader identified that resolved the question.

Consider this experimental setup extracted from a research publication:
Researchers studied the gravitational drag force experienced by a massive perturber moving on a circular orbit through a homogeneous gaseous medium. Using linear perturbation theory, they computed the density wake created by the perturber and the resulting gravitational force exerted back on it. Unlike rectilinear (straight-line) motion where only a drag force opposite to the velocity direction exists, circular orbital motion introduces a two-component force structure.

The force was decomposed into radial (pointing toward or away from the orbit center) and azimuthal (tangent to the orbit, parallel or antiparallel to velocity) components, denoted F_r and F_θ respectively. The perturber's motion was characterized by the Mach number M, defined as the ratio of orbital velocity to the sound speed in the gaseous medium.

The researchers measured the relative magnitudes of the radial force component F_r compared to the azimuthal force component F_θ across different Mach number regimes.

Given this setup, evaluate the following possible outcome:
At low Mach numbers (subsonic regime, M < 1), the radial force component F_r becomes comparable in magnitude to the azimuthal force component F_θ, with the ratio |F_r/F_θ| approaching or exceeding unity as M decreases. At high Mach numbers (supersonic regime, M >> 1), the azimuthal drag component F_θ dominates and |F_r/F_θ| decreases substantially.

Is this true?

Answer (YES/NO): NO